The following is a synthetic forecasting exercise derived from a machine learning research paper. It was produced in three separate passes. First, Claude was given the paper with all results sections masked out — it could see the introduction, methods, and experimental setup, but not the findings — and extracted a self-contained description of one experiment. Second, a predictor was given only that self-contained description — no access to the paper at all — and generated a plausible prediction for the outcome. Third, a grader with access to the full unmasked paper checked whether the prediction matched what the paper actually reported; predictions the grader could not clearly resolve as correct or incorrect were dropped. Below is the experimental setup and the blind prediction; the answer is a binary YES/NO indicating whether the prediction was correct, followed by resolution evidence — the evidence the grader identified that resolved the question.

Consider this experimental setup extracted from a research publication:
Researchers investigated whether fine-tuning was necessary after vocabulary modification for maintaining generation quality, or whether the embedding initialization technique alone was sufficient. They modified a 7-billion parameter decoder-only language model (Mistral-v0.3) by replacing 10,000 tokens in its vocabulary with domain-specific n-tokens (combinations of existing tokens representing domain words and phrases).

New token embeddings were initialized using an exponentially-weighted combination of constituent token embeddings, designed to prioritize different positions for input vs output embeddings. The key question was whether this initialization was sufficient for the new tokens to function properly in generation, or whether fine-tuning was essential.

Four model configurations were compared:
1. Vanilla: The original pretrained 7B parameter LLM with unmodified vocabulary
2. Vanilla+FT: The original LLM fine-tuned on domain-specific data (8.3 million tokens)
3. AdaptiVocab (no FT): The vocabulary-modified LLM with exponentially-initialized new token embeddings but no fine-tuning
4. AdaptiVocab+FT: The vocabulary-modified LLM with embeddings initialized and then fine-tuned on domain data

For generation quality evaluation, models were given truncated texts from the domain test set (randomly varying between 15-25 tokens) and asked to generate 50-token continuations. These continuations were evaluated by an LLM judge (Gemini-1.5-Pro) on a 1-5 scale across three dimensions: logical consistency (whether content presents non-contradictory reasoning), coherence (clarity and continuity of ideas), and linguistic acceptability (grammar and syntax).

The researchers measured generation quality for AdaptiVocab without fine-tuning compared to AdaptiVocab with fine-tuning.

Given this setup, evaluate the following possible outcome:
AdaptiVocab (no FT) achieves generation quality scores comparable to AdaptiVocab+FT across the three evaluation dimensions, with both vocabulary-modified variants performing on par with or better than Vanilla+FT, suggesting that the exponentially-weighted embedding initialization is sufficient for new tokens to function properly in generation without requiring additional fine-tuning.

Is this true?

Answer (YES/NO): NO